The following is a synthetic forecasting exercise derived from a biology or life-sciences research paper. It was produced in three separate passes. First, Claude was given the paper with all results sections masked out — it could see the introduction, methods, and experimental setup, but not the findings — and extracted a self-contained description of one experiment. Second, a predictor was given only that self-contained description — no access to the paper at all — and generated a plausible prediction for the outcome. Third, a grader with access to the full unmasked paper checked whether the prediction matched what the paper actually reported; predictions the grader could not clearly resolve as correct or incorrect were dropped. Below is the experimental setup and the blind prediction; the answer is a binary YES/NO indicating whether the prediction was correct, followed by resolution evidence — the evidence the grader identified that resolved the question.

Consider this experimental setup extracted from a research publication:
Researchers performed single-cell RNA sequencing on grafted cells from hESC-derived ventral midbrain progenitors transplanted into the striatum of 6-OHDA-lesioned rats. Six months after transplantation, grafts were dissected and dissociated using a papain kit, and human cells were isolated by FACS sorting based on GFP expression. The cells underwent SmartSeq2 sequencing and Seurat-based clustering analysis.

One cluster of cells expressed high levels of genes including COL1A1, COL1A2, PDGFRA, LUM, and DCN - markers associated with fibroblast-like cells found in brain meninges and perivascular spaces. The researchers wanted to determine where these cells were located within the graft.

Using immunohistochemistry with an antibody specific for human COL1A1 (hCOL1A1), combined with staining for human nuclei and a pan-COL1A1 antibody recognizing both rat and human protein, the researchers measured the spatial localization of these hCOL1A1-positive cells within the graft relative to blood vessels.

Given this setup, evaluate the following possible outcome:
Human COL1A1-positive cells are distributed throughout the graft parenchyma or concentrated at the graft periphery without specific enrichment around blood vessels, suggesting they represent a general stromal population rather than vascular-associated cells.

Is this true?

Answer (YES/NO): NO